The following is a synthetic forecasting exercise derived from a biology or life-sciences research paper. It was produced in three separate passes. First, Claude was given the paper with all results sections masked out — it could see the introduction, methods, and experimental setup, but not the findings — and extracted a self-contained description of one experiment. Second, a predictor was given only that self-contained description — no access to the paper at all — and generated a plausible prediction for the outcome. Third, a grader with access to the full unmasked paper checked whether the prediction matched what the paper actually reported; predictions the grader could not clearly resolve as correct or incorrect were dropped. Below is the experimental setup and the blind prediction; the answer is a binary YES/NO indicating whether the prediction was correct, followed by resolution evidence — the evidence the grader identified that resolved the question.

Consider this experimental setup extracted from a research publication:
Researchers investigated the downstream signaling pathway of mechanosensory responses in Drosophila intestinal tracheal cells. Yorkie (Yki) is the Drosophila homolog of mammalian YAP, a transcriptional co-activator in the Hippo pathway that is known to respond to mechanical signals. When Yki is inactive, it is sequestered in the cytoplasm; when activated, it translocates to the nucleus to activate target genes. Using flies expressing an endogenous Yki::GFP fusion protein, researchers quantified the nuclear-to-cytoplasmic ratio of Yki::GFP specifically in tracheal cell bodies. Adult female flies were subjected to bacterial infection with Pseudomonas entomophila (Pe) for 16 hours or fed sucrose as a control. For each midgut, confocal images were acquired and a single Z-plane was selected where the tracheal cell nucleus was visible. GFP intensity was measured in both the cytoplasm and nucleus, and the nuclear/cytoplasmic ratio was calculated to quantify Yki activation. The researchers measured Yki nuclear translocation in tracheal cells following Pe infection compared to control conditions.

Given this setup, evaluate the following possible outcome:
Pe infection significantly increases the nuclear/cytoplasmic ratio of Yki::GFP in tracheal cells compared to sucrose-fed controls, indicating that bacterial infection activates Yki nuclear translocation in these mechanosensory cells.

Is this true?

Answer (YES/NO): YES